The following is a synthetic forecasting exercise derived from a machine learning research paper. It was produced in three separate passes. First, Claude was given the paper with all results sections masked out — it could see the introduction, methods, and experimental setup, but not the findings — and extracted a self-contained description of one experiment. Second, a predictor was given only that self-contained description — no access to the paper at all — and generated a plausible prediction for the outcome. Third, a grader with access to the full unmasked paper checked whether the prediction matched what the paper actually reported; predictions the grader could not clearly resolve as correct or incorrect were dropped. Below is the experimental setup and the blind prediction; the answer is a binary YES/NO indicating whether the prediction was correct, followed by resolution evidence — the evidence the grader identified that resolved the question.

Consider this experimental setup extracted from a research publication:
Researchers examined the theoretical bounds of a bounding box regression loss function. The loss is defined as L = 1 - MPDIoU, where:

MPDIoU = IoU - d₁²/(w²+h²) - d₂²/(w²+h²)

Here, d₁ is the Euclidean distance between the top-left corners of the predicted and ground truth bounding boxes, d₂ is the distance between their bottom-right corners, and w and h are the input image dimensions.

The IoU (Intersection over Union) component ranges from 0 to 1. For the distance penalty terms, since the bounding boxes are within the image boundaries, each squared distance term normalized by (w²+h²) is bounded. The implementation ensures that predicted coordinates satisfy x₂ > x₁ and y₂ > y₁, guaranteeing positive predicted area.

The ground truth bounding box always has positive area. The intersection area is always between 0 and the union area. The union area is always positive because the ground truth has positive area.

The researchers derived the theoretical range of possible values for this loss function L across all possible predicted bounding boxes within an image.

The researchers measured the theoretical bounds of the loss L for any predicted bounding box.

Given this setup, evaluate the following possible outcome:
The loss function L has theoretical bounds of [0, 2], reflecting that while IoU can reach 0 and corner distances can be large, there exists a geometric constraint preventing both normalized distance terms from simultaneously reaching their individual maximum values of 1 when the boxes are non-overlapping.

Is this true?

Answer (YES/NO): NO